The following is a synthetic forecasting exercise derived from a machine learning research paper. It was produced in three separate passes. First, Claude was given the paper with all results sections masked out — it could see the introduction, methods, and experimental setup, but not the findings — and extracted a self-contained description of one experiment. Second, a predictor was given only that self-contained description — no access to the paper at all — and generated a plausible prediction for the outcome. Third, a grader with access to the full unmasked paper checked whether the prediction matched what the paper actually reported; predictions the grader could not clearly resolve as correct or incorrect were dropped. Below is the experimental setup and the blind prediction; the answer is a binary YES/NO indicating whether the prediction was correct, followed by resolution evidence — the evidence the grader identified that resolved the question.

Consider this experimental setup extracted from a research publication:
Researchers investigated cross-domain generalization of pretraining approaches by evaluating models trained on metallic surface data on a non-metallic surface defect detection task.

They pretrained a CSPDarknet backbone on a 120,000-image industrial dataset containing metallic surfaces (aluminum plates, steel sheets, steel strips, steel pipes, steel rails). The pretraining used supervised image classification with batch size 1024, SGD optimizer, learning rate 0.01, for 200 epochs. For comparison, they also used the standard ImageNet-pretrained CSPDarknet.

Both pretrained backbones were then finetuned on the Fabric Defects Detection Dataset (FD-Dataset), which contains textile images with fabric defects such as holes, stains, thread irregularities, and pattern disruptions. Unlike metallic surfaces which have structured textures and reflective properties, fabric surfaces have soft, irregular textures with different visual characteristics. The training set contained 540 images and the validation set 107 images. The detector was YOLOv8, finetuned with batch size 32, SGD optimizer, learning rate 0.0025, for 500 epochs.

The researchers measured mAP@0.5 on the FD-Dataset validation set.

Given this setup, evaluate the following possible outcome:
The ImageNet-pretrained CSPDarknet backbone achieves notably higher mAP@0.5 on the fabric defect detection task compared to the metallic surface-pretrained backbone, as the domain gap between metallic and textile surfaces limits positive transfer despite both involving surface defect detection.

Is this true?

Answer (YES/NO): NO